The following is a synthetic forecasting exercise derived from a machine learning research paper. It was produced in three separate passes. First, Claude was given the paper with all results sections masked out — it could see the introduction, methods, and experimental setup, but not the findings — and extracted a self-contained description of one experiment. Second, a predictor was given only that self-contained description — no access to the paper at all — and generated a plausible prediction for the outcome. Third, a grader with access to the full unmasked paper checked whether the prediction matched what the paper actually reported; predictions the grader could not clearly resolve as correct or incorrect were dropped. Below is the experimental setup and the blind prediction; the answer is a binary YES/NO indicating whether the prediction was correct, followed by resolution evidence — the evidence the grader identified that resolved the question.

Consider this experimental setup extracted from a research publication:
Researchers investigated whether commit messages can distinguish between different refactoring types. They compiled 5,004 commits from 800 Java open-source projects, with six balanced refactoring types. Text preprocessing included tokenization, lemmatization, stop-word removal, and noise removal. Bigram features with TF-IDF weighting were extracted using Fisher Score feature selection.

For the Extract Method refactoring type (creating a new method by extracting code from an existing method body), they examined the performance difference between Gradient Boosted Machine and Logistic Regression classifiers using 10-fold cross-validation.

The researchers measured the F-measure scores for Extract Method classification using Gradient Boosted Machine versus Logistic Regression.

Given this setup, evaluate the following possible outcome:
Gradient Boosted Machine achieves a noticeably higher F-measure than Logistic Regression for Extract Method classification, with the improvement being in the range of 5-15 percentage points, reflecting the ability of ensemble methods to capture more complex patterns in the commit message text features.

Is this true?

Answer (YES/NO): YES